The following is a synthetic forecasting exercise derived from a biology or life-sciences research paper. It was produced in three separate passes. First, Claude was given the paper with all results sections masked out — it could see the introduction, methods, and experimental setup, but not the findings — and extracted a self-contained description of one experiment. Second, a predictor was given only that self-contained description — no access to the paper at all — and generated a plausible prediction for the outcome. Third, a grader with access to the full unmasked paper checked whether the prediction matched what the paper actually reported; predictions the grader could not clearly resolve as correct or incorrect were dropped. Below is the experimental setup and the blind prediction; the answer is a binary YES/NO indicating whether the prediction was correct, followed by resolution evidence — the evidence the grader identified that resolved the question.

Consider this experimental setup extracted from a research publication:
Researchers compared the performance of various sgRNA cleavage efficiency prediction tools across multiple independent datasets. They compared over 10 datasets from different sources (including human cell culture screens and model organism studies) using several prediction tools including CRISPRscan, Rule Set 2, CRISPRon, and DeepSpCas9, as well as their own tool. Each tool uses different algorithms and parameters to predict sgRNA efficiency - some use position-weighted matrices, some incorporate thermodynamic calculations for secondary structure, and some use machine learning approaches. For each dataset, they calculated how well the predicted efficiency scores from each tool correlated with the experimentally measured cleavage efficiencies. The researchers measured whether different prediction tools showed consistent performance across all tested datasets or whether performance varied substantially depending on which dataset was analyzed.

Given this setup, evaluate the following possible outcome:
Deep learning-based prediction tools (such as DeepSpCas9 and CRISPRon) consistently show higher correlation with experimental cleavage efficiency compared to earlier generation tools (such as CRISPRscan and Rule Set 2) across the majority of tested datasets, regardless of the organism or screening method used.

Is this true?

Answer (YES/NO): NO